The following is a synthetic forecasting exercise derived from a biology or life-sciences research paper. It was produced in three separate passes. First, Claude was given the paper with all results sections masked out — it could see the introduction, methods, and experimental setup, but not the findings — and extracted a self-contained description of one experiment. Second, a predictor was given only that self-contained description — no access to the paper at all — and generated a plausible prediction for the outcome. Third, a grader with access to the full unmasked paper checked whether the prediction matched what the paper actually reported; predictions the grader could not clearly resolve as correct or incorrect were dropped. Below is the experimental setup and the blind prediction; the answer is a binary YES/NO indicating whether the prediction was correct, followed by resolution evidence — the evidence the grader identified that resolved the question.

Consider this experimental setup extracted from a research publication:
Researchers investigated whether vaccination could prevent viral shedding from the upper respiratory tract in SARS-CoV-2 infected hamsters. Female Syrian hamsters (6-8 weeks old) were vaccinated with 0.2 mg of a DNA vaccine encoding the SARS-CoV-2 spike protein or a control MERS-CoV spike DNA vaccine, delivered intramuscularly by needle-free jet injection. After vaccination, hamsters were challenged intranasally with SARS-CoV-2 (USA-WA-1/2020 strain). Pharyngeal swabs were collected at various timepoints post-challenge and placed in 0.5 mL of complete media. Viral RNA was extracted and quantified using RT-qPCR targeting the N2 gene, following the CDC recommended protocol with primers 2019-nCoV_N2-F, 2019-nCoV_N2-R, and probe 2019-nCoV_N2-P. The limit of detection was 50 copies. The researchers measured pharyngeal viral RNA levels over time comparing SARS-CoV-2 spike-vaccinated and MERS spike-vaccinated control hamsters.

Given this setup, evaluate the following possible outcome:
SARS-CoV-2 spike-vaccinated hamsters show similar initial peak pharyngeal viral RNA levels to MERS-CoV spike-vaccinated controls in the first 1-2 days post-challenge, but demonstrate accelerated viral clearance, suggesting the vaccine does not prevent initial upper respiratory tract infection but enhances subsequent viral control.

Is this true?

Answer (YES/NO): NO